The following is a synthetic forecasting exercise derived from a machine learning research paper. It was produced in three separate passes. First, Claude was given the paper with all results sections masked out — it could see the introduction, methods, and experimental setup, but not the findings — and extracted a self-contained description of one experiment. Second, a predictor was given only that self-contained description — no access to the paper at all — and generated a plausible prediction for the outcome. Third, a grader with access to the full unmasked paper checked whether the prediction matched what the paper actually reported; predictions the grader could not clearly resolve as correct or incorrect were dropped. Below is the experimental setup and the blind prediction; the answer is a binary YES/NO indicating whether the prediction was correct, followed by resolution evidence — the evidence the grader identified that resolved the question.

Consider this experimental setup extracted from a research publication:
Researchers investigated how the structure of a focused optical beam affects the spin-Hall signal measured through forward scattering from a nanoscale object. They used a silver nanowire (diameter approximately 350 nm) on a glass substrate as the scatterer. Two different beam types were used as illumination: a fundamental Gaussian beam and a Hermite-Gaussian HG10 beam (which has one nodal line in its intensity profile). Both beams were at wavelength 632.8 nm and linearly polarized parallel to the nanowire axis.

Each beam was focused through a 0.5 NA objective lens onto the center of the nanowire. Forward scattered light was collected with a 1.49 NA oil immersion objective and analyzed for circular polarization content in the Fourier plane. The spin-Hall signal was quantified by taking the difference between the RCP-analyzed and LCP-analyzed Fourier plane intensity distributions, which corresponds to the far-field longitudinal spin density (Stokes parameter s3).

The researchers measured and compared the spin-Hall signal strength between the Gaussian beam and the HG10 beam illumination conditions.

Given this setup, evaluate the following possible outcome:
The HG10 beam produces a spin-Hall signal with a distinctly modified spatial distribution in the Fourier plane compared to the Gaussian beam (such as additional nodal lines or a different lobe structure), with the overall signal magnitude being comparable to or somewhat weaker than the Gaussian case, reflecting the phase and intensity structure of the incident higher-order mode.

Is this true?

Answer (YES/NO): NO